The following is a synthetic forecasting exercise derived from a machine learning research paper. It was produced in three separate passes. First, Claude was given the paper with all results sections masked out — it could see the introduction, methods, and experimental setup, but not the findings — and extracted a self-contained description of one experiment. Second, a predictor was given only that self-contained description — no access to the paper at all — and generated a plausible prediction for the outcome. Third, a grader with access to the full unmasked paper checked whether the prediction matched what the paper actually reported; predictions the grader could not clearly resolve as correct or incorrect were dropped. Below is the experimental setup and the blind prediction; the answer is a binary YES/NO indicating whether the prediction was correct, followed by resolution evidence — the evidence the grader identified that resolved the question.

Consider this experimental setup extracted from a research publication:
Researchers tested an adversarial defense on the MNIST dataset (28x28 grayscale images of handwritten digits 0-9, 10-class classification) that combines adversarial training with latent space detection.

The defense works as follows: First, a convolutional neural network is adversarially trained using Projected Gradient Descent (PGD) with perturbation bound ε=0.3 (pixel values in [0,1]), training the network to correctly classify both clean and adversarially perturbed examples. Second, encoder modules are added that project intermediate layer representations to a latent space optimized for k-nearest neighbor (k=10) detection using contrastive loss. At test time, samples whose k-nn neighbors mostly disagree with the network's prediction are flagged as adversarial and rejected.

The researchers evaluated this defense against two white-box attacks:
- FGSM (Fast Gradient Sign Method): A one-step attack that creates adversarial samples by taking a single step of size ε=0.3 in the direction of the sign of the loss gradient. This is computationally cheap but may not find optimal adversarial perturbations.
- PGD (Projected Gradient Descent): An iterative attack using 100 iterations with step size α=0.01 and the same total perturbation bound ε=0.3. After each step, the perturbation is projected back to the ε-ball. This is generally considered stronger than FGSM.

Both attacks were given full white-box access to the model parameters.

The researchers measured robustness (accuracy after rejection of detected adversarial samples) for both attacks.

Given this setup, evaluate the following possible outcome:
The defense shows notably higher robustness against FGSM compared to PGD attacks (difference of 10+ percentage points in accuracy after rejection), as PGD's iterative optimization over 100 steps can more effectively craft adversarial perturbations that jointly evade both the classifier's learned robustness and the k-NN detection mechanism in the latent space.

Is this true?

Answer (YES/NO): NO